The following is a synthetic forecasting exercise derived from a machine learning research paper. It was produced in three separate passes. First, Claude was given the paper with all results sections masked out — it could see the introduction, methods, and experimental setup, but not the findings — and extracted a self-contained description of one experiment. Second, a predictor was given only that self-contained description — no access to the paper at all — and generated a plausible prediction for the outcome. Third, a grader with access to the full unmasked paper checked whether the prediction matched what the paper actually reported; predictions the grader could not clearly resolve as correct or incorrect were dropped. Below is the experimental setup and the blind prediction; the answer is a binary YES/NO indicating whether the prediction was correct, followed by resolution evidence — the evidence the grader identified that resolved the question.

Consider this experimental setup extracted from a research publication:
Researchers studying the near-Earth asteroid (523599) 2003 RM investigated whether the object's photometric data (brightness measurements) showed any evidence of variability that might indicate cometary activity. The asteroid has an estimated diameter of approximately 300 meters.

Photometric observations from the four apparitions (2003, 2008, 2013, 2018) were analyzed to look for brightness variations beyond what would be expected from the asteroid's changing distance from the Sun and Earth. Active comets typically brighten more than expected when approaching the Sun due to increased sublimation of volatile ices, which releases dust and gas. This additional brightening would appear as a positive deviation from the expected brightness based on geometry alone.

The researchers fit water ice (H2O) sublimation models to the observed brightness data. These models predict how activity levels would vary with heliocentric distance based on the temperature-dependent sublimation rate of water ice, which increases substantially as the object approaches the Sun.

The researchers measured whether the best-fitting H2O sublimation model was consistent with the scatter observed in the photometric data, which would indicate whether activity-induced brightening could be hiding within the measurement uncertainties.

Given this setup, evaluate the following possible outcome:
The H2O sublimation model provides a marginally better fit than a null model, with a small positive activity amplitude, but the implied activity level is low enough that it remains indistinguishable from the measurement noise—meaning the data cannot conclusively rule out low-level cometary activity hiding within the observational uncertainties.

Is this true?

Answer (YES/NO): NO